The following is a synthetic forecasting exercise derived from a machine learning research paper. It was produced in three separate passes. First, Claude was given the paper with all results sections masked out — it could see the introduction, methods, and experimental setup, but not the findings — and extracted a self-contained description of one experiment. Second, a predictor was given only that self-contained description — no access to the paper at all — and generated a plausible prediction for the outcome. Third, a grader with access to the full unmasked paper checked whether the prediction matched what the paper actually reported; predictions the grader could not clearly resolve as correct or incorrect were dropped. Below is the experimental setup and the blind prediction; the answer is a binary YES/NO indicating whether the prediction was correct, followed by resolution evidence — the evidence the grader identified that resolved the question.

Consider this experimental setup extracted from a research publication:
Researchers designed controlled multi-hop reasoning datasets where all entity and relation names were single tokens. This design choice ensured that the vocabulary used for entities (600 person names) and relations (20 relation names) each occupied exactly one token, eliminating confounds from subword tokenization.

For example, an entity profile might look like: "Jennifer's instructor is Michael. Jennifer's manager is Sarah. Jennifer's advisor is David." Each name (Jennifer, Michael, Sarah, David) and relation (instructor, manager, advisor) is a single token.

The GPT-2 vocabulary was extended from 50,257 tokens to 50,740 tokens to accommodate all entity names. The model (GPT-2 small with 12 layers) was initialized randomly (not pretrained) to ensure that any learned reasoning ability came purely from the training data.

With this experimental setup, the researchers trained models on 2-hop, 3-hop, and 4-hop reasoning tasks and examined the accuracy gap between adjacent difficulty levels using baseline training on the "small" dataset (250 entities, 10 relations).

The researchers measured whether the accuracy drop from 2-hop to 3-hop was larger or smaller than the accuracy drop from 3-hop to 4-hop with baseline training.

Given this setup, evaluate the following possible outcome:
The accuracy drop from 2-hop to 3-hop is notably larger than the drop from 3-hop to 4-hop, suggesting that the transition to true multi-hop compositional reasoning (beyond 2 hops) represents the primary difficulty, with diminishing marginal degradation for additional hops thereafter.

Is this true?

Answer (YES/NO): YES